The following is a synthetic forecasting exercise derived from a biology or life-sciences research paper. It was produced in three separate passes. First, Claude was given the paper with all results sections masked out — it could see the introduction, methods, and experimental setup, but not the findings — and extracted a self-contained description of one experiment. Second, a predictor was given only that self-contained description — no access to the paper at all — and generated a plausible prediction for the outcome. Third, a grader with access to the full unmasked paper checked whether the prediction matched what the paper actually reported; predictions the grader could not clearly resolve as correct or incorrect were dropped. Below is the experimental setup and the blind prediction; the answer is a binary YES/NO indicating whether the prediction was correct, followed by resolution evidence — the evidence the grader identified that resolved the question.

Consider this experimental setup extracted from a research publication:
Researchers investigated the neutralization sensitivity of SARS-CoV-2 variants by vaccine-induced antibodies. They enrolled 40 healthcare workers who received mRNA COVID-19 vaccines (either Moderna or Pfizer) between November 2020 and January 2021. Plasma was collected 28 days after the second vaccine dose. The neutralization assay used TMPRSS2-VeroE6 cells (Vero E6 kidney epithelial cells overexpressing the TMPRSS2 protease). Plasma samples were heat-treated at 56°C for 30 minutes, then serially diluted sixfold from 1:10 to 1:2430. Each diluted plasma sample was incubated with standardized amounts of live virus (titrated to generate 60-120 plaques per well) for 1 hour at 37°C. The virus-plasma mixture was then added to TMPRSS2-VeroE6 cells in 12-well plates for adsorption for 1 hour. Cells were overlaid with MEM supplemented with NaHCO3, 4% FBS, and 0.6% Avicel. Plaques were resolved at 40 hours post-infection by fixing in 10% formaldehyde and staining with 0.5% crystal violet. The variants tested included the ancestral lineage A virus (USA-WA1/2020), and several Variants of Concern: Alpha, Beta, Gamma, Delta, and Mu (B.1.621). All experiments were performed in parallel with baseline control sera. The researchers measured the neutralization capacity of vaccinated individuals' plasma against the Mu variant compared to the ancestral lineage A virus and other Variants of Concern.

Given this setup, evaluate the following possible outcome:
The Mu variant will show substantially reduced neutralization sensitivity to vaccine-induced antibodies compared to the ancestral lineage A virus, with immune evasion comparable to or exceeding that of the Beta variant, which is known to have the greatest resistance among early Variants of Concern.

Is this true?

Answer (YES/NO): YES